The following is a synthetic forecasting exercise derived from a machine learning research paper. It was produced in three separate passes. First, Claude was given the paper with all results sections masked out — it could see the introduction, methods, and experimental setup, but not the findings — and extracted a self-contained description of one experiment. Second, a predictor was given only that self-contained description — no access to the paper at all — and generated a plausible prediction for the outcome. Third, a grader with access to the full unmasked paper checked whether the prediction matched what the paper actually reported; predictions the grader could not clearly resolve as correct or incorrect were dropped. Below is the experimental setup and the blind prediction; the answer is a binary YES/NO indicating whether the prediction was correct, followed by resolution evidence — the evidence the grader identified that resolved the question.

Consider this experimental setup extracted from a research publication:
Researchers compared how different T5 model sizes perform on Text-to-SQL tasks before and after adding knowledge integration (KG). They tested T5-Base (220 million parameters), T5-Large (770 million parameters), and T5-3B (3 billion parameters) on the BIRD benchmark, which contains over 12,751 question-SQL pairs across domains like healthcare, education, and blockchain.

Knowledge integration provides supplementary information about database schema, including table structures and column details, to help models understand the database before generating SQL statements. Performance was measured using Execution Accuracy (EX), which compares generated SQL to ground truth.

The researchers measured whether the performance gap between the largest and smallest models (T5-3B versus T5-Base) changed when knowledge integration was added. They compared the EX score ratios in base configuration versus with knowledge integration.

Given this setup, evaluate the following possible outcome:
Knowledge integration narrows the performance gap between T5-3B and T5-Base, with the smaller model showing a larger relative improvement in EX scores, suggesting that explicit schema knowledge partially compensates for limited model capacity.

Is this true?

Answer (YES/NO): NO